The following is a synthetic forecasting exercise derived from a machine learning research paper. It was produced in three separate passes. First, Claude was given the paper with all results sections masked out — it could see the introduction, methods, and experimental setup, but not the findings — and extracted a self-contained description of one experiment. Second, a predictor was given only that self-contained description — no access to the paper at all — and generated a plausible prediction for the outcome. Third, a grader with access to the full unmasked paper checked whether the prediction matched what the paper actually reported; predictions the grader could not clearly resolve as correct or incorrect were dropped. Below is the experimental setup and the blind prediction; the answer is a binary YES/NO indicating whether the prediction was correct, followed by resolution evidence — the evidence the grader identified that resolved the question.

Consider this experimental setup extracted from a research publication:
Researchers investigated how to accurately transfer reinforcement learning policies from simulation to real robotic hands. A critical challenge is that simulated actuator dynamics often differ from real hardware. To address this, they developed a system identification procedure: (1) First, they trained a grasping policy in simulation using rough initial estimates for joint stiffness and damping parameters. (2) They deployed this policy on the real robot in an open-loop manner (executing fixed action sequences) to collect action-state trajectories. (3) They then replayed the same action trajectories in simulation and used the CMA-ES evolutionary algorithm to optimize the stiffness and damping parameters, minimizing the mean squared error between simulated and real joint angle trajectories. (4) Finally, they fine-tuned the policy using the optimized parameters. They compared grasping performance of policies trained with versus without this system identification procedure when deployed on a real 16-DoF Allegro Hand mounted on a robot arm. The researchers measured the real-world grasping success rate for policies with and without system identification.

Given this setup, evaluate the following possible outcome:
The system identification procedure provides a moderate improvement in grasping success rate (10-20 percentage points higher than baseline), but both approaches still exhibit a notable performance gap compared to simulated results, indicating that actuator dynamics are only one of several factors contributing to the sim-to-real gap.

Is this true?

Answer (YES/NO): NO